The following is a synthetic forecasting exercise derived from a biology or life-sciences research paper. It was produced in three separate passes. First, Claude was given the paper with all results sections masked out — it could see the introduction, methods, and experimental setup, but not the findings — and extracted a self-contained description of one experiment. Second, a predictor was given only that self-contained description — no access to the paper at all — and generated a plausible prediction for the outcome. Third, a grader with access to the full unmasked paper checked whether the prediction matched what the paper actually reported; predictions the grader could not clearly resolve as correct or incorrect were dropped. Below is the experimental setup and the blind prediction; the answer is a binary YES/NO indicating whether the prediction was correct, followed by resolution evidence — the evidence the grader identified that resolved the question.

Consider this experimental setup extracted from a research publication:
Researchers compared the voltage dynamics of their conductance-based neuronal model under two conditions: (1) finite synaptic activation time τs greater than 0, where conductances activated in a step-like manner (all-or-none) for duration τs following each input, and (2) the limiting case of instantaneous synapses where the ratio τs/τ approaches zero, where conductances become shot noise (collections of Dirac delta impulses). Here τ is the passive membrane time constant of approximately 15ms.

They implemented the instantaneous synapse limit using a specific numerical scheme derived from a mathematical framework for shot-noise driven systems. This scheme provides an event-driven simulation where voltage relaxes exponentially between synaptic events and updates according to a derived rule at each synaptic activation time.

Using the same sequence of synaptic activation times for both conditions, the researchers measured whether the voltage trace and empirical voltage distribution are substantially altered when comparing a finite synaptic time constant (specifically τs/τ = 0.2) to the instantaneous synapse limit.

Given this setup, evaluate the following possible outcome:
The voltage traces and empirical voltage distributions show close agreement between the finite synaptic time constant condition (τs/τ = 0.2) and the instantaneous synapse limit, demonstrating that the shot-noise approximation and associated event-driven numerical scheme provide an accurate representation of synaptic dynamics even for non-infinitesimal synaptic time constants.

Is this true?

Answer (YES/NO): YES